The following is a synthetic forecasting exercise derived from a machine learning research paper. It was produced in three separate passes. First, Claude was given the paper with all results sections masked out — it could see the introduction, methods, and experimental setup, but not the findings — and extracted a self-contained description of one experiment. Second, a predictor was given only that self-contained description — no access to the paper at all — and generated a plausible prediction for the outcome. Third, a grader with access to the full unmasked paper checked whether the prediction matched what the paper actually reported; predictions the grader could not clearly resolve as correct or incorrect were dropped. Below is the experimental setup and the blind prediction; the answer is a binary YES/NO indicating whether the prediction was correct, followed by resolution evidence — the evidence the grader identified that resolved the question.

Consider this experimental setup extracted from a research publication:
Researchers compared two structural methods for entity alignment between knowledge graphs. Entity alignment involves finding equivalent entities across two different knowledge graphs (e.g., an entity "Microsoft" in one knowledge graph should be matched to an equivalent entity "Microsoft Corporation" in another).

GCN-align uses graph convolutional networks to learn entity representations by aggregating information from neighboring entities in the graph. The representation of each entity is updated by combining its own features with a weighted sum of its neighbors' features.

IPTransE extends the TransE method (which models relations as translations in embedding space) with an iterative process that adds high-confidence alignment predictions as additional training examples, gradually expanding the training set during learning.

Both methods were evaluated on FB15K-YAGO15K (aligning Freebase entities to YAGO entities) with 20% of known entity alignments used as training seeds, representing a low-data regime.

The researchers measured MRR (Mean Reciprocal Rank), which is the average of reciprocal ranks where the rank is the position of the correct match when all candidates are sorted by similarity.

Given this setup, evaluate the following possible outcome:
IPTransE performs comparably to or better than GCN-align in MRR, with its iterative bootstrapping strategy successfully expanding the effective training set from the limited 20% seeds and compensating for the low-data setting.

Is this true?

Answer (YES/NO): NO